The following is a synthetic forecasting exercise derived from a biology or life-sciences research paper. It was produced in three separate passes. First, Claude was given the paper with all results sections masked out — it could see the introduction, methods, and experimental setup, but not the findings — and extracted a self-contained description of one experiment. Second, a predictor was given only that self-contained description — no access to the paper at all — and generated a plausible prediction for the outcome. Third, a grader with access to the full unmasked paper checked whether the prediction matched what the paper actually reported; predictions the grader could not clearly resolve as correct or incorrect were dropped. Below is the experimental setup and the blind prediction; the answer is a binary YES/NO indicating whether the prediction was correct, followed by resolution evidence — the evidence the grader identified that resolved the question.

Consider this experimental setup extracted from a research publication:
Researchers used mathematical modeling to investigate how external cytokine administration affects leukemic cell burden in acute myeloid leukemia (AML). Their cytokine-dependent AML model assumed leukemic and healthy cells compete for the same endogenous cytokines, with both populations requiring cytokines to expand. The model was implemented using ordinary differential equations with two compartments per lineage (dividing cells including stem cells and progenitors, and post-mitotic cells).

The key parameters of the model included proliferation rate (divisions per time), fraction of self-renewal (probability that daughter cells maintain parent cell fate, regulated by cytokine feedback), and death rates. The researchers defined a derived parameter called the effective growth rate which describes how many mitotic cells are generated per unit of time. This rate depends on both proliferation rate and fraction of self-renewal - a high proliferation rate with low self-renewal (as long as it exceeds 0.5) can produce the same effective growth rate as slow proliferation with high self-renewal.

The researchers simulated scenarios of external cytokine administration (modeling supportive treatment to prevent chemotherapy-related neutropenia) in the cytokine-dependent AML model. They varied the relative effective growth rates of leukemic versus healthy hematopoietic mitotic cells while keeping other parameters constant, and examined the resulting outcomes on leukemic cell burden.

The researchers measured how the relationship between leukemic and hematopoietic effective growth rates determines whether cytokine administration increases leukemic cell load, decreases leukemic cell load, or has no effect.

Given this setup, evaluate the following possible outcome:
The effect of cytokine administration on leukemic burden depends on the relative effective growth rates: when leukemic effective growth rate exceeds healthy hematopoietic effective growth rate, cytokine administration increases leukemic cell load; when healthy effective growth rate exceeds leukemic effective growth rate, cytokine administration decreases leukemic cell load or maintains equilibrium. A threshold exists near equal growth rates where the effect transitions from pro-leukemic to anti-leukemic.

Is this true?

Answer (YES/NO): YES